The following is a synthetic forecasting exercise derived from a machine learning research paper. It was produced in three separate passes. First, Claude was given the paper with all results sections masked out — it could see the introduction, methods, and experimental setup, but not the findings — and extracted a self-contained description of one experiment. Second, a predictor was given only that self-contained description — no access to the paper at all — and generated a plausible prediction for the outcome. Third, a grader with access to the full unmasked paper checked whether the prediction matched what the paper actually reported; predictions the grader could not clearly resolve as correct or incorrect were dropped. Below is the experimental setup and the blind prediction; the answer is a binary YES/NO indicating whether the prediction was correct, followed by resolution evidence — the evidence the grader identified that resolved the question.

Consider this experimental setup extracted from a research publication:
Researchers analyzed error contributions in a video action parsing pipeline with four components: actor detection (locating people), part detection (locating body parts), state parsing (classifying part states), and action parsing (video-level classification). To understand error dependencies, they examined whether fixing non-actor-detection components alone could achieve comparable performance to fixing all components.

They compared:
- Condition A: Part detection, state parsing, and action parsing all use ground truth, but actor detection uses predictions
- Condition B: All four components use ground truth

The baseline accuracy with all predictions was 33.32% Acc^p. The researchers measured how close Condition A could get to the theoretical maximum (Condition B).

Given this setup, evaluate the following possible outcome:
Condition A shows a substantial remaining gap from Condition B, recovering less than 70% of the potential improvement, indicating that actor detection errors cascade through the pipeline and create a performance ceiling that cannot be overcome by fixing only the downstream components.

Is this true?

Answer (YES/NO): NO